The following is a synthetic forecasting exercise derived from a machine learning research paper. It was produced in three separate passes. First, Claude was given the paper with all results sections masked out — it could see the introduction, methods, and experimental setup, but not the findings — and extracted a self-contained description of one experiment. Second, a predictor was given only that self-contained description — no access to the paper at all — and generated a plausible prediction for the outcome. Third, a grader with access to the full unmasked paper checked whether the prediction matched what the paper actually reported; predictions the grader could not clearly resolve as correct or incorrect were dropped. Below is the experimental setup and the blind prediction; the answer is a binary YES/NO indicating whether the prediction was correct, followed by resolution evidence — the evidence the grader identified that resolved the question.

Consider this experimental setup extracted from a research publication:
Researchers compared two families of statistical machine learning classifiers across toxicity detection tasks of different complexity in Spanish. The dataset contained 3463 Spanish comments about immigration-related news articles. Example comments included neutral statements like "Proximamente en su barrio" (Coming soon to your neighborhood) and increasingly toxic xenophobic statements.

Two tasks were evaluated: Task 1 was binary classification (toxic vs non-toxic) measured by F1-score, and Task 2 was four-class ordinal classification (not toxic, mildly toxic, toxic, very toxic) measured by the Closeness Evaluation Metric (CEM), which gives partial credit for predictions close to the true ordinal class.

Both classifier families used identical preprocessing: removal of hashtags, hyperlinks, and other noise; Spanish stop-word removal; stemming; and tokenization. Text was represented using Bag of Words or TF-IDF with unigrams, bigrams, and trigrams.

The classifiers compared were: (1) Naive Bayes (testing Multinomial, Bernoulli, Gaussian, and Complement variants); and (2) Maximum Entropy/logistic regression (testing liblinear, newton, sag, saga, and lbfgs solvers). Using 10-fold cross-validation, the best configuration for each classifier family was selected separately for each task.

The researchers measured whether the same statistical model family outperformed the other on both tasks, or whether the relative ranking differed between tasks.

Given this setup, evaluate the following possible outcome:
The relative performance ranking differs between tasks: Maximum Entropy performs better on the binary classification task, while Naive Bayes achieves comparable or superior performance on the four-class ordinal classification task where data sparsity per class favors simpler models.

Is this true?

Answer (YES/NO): NO